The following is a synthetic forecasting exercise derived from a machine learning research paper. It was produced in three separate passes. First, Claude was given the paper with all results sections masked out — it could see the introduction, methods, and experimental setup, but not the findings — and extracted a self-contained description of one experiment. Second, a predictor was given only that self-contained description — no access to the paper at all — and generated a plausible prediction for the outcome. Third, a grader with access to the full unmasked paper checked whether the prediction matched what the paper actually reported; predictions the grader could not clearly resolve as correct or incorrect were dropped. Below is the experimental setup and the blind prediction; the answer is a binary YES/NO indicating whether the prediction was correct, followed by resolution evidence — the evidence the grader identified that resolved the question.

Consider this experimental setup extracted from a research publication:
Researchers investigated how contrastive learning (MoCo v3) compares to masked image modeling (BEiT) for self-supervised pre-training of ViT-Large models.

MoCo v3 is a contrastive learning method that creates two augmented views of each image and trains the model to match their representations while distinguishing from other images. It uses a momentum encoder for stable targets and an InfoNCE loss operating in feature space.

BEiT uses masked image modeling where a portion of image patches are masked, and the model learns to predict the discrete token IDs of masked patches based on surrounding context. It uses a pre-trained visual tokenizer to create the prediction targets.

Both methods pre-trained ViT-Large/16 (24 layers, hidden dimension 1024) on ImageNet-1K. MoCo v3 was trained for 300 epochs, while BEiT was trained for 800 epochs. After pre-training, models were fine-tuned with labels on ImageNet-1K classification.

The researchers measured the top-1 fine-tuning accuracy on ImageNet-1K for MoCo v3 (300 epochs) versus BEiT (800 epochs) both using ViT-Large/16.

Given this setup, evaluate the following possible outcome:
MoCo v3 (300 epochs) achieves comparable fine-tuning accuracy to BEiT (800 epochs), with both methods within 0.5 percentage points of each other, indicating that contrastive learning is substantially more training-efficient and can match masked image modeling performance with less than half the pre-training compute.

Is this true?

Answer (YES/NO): NO